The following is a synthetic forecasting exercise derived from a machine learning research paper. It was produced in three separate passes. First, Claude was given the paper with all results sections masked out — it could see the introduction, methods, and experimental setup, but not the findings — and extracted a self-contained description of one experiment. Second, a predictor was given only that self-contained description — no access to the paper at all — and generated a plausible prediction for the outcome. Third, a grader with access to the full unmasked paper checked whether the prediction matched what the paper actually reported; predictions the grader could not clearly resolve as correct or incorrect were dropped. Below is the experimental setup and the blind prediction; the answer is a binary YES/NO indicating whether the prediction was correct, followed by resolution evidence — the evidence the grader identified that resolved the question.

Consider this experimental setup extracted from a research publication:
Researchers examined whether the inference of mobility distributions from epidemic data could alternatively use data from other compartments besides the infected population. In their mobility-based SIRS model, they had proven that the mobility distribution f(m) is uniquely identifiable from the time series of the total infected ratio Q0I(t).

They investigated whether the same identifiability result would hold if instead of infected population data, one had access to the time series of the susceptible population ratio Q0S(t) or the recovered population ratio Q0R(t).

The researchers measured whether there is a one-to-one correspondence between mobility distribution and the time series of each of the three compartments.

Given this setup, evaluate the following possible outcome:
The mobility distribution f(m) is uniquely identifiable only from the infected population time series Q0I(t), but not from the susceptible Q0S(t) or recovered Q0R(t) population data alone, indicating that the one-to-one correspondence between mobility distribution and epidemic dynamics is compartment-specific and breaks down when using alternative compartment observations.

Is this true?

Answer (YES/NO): NO